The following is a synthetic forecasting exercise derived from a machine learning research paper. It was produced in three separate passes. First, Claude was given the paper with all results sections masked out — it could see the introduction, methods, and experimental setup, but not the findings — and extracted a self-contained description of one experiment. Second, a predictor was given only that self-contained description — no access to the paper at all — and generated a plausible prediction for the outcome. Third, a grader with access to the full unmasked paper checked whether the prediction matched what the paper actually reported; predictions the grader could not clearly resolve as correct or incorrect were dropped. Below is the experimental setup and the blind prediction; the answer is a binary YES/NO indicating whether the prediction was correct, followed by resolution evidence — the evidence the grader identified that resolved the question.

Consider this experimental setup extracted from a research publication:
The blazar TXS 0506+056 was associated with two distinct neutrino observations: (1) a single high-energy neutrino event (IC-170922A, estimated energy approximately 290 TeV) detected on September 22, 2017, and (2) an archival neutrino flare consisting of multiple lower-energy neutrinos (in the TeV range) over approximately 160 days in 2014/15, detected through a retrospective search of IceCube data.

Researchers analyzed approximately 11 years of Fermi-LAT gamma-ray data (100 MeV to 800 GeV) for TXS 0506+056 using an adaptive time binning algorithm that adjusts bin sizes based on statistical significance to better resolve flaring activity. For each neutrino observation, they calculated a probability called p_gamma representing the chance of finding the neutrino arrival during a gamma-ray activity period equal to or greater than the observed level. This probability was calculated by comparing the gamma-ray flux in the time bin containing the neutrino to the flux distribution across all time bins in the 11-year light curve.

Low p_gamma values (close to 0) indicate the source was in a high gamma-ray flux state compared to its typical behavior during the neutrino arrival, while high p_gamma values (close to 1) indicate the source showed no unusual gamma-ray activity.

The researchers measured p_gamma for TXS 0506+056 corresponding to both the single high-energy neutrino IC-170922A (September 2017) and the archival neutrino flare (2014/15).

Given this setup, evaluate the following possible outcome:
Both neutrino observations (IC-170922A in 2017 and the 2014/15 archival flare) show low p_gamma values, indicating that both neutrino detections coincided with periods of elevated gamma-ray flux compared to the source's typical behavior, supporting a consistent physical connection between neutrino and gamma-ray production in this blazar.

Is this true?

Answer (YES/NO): NO